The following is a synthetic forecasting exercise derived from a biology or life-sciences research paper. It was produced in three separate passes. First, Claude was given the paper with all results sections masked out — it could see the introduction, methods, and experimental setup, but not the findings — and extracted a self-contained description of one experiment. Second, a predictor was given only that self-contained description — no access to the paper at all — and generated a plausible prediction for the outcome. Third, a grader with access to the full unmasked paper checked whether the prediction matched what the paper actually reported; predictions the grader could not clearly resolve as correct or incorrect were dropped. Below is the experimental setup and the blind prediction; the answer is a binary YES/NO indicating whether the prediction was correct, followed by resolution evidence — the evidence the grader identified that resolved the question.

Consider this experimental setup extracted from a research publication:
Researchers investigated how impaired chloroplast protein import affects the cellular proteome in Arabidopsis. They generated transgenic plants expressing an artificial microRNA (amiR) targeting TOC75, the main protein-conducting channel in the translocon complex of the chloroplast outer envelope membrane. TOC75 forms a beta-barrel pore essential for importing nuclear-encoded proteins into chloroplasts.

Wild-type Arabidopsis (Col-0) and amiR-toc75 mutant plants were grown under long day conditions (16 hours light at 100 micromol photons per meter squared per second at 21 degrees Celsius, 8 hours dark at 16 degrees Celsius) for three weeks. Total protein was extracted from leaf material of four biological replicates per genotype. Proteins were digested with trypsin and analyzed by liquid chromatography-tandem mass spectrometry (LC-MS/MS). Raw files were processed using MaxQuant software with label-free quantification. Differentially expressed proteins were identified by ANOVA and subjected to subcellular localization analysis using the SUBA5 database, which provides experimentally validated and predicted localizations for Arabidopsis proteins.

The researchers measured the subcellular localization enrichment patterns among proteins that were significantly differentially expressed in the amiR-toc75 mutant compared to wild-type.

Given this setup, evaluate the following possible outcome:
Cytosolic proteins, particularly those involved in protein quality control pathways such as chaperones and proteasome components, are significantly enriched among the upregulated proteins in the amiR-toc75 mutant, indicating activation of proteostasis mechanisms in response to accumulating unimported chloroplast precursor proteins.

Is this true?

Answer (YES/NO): NO